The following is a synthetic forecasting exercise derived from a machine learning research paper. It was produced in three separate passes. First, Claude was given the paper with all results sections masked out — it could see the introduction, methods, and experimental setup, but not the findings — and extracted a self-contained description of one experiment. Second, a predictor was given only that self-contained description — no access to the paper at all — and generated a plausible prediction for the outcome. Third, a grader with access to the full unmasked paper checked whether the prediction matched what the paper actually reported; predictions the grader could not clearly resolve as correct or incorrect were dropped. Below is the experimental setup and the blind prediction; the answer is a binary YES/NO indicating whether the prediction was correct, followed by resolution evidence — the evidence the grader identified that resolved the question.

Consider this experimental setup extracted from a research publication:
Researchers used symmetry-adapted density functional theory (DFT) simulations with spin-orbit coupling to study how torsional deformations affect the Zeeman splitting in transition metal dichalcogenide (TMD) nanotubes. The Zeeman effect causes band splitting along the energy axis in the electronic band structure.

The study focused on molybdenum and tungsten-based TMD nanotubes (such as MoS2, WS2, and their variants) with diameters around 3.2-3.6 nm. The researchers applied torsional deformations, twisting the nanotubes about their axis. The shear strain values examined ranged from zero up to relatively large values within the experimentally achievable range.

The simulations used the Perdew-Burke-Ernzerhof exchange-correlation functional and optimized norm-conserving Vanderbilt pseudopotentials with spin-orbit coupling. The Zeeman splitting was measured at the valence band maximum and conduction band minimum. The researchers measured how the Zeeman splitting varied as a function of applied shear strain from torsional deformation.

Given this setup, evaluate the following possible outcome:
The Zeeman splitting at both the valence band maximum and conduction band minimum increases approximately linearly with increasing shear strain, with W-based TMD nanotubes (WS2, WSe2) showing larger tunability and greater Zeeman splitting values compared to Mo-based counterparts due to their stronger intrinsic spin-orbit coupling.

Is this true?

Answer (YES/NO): NO